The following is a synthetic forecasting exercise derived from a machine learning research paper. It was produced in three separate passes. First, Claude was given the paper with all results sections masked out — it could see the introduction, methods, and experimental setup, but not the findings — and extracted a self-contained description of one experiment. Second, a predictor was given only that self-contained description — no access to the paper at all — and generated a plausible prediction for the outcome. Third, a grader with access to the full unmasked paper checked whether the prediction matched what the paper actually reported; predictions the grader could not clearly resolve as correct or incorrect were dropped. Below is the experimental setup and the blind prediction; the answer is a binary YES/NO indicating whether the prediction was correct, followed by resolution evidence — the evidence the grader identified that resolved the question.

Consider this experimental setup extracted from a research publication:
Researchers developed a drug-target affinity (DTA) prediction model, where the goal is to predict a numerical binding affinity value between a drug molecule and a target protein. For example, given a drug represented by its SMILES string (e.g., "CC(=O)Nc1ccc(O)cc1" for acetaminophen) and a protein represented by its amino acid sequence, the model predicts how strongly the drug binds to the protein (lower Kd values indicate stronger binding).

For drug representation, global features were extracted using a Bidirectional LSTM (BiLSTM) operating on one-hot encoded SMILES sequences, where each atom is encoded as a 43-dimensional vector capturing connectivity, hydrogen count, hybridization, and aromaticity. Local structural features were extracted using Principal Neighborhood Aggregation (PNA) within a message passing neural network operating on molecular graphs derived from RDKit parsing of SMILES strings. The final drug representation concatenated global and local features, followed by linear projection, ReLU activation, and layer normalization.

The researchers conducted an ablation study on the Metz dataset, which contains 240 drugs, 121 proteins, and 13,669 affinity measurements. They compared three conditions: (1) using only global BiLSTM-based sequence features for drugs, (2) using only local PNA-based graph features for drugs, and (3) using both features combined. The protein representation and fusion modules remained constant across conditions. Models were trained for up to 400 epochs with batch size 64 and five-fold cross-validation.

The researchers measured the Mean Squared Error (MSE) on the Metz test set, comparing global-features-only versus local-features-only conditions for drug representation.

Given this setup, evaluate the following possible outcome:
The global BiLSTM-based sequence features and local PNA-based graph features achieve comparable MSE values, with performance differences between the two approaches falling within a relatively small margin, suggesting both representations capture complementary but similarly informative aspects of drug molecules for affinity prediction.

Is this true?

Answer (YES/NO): NO